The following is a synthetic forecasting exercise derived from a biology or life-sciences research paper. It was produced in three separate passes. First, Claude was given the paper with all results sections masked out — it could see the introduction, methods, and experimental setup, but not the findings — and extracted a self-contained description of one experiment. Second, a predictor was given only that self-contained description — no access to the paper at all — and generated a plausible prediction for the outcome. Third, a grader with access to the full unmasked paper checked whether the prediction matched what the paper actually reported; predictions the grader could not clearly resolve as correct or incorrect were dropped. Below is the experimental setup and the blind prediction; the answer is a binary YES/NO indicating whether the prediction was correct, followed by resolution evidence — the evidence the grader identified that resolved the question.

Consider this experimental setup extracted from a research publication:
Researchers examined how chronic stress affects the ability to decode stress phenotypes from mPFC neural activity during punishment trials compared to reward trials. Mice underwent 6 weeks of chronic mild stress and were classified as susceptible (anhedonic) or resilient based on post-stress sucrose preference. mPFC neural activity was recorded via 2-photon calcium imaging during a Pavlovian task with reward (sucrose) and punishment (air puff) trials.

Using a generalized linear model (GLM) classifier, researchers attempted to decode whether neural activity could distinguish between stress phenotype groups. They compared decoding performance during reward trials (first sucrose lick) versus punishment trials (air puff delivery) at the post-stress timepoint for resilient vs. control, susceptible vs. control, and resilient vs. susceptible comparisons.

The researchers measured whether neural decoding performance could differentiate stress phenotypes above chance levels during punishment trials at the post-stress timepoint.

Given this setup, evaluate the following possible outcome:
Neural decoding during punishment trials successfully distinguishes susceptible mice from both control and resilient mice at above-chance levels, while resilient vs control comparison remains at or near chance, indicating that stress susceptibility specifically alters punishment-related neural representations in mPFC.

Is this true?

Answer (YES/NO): NO